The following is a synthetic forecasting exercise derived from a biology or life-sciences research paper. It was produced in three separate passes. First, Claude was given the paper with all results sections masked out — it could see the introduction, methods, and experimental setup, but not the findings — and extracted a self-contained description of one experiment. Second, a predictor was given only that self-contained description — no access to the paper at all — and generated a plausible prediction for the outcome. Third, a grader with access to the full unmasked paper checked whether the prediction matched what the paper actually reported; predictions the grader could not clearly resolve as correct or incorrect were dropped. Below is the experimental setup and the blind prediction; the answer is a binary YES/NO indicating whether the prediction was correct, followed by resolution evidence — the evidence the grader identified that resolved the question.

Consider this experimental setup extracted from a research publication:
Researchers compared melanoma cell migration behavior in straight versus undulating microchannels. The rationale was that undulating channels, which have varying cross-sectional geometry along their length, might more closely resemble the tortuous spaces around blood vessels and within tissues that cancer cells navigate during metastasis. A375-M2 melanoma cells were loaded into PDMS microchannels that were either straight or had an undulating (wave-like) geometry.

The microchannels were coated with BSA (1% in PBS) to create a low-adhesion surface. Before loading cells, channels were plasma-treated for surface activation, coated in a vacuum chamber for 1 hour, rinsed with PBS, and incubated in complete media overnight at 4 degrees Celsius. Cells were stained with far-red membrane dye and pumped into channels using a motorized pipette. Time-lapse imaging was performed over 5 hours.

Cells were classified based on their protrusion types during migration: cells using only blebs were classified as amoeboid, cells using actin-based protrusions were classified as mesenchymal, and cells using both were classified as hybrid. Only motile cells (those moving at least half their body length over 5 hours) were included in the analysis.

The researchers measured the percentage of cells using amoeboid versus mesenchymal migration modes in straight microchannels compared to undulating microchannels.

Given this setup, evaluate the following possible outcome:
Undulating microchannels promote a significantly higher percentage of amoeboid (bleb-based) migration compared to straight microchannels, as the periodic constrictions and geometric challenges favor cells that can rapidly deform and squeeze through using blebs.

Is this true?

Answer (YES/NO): YES